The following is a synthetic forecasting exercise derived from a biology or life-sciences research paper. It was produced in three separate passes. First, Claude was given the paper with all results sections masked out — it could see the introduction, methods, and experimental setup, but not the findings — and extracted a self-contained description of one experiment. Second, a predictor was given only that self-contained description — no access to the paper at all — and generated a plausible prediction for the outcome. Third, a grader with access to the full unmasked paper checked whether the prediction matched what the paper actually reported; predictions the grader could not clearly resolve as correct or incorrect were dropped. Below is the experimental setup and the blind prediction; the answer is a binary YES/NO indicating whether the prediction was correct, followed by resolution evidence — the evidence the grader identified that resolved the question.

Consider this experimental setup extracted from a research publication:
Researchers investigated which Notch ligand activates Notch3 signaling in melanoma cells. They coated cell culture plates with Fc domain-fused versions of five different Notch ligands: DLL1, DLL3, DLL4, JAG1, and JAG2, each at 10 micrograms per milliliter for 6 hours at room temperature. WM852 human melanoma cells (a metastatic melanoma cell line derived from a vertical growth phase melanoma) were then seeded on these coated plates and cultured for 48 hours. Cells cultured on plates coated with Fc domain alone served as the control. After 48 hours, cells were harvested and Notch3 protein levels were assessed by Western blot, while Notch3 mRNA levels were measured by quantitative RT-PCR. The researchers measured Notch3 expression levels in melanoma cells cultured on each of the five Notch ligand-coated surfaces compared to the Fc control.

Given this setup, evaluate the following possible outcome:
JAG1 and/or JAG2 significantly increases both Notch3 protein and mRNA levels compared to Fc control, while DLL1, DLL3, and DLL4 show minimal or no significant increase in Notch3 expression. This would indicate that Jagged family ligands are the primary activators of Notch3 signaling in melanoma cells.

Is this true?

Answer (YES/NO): NO